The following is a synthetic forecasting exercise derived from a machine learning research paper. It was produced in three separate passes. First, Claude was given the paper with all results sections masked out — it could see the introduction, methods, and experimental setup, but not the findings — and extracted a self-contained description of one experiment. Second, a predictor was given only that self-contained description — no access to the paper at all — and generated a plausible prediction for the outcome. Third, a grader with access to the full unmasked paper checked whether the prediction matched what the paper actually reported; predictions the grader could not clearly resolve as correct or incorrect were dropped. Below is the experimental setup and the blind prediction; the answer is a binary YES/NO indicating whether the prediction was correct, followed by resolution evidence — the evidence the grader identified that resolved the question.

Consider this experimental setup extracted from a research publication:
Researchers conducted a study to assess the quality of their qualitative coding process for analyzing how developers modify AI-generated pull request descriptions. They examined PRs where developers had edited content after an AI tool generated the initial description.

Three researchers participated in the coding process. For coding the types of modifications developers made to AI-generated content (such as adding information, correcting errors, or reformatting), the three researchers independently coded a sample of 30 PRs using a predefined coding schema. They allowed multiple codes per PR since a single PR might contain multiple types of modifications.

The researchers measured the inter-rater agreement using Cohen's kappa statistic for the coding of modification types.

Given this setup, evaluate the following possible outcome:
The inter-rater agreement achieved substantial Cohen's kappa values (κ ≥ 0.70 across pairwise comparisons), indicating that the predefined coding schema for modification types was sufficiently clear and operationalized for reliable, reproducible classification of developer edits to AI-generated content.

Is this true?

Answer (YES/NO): NO